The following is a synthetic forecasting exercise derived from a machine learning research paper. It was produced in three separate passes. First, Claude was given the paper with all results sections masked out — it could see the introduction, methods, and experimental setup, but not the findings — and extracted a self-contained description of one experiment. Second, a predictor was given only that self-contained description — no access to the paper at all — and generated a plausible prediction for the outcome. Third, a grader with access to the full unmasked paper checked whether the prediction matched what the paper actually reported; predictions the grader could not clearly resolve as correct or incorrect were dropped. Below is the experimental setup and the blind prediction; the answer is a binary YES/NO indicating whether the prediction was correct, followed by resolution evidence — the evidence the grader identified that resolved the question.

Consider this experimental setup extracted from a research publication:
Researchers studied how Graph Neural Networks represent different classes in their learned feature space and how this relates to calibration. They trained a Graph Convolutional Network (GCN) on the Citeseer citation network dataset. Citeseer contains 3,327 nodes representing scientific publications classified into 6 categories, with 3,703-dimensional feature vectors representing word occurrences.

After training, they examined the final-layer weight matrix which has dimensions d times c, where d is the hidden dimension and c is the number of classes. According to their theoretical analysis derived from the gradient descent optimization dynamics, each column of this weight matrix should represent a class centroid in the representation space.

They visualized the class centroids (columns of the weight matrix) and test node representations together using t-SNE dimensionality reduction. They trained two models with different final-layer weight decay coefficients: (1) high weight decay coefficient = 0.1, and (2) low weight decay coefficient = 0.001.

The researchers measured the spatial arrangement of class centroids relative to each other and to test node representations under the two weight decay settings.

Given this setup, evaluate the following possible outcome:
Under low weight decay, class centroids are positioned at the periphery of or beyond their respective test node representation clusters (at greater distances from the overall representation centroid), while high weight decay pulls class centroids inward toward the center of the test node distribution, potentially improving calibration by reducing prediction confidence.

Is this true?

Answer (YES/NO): NO